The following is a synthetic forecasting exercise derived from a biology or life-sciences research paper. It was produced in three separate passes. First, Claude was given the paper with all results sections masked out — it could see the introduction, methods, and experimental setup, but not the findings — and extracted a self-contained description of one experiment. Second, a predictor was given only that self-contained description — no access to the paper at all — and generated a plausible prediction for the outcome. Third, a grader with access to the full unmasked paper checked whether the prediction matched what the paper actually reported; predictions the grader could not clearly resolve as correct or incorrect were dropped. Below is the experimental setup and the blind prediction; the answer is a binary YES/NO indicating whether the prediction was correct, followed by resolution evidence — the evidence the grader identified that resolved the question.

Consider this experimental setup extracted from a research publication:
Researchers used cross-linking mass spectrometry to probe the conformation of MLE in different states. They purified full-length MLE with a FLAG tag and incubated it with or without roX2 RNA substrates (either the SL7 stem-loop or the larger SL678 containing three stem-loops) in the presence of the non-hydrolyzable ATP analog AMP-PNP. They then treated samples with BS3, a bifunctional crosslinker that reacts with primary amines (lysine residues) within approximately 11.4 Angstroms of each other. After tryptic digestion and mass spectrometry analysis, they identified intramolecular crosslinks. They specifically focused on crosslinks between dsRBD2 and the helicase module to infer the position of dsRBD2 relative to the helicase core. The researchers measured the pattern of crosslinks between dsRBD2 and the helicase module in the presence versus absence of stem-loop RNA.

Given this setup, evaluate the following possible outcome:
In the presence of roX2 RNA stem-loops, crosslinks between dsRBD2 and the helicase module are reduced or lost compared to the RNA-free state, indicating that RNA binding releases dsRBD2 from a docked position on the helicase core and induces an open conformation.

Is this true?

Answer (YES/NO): NO